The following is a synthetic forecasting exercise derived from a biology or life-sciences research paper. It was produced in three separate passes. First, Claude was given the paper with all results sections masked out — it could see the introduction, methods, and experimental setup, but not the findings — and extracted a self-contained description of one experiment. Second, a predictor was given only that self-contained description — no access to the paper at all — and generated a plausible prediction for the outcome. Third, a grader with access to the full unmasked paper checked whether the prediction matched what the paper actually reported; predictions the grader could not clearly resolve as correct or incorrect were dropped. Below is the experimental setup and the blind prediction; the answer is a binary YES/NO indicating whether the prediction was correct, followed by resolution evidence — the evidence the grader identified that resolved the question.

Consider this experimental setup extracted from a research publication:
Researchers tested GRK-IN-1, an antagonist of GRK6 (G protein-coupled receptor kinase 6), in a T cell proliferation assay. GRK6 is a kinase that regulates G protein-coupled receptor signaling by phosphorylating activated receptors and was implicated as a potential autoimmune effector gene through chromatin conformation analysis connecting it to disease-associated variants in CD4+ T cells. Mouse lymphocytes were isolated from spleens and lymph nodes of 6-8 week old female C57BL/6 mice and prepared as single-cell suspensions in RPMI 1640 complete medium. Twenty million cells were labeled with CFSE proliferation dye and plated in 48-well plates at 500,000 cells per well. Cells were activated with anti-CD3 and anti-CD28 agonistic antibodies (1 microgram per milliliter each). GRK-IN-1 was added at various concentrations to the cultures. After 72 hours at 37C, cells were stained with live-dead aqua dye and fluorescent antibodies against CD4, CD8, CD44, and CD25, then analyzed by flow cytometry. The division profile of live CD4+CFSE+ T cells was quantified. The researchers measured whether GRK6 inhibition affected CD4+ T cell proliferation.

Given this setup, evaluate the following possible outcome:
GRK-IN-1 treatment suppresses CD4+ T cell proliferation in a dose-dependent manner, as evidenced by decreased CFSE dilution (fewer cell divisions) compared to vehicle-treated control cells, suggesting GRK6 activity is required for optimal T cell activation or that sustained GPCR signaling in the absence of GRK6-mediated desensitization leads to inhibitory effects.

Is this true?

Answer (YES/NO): YES